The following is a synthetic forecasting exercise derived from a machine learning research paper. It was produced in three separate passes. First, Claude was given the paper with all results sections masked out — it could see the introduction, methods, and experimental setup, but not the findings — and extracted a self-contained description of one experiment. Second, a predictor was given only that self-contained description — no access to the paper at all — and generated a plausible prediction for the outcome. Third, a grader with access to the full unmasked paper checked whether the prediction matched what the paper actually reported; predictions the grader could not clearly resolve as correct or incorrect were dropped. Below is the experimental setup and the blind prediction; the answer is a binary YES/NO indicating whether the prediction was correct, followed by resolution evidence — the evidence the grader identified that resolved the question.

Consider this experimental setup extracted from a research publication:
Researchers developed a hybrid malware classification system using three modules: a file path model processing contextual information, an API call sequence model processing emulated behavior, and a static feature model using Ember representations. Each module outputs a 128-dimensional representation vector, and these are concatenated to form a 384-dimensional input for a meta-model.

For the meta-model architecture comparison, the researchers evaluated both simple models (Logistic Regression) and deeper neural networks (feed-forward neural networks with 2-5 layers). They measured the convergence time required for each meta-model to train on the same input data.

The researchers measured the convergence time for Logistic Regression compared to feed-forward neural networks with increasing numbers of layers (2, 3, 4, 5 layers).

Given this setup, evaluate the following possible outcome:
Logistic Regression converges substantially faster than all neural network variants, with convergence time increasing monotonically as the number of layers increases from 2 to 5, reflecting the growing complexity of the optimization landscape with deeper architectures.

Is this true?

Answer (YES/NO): NO